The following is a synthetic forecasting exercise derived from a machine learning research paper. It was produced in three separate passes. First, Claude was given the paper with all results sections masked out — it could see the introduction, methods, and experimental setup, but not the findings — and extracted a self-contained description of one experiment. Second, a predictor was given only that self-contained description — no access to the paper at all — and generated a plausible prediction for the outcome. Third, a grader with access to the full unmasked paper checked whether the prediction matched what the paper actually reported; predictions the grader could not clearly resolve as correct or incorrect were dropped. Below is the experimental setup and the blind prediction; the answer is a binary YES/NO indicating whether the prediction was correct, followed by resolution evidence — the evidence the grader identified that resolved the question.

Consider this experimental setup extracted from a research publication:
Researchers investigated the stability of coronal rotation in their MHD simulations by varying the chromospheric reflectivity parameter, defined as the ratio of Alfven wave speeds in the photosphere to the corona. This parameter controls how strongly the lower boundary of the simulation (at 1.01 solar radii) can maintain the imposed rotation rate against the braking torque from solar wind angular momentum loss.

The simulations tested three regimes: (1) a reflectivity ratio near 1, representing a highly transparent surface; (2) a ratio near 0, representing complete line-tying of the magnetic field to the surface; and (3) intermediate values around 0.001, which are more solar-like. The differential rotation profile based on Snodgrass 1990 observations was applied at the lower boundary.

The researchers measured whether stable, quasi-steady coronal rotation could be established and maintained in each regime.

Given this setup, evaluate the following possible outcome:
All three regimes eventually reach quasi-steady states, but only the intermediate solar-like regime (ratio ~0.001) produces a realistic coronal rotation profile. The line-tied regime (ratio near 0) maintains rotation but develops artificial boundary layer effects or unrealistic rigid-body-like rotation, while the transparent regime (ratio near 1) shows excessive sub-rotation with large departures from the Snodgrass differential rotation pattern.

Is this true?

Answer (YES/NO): NO